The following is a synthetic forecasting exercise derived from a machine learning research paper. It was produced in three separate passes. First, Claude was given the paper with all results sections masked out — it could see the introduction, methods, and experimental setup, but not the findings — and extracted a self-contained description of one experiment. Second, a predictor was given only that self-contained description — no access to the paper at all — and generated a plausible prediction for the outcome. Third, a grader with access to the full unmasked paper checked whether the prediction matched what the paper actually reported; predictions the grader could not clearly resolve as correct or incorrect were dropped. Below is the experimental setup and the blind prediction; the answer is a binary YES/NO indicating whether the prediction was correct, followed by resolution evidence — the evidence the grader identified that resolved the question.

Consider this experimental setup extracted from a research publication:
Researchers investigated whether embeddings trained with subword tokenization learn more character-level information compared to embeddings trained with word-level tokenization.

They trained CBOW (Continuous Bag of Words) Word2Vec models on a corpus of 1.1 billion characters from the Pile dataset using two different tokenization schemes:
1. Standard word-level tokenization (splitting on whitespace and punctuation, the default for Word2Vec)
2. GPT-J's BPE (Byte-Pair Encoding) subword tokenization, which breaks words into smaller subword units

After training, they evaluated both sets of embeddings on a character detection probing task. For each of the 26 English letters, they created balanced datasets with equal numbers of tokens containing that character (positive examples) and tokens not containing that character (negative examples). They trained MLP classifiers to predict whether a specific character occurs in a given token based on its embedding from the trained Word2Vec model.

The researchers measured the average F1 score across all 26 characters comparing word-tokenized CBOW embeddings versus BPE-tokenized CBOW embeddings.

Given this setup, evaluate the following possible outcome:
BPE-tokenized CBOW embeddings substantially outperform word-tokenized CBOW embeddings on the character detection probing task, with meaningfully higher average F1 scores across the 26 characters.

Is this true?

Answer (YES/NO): NO